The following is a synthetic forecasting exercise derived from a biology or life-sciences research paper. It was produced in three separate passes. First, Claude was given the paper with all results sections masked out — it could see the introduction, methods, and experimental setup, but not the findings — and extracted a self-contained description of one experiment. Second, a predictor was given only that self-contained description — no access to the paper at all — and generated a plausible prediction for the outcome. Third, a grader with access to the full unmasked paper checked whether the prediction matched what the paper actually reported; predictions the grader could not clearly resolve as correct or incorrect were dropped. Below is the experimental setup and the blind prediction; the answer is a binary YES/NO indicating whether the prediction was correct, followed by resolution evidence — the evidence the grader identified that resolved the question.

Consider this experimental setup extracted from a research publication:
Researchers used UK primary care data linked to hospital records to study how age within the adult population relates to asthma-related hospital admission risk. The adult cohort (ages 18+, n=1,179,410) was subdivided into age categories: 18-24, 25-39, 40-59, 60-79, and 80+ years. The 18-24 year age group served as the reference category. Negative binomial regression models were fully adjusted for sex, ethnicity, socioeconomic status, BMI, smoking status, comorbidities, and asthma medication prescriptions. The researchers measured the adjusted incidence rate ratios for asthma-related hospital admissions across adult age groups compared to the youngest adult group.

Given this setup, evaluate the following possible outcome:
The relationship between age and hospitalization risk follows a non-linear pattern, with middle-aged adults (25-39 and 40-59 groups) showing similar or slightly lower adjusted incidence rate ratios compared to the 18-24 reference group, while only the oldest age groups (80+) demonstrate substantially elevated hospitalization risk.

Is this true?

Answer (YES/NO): NO